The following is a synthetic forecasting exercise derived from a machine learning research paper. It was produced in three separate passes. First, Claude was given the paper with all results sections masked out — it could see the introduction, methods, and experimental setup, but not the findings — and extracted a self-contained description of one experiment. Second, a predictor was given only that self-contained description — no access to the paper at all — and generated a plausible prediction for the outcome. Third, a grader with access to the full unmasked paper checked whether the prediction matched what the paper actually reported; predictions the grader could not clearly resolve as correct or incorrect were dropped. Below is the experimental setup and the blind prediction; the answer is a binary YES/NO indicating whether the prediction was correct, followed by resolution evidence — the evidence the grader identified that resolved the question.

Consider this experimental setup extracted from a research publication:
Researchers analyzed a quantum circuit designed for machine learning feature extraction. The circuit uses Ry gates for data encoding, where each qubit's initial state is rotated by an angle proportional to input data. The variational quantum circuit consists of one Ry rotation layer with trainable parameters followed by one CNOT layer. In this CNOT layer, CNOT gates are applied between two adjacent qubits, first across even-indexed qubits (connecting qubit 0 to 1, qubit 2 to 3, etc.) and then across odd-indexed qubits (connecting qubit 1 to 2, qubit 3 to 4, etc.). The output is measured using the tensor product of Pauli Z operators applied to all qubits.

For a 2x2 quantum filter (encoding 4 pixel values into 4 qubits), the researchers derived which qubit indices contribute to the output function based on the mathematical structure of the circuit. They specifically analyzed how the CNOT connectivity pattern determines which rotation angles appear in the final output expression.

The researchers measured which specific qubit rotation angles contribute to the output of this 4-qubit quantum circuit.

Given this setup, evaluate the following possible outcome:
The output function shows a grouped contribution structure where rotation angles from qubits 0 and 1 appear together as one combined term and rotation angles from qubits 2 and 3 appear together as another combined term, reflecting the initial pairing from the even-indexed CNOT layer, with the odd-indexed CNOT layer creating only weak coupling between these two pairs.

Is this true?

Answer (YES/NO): NO